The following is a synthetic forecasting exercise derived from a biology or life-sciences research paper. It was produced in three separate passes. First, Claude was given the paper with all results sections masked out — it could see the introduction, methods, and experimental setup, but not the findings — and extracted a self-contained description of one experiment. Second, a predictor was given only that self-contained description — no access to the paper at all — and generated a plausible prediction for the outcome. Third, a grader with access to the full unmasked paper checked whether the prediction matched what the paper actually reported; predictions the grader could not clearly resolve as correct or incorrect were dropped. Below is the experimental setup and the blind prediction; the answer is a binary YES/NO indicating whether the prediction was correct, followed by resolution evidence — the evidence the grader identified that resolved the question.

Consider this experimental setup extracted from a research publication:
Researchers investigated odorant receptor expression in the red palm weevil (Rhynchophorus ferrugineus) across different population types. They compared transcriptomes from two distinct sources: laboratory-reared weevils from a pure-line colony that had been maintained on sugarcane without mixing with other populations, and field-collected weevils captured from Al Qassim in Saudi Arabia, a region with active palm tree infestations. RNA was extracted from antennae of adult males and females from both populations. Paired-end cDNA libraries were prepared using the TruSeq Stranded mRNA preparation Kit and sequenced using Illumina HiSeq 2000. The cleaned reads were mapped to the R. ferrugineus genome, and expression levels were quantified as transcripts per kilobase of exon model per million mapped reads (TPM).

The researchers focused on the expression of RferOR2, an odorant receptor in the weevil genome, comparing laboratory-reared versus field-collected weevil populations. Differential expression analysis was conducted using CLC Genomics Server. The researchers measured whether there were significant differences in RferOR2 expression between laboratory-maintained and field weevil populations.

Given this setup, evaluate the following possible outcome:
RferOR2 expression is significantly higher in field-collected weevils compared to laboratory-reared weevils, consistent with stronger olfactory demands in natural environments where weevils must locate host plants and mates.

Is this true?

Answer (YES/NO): NO